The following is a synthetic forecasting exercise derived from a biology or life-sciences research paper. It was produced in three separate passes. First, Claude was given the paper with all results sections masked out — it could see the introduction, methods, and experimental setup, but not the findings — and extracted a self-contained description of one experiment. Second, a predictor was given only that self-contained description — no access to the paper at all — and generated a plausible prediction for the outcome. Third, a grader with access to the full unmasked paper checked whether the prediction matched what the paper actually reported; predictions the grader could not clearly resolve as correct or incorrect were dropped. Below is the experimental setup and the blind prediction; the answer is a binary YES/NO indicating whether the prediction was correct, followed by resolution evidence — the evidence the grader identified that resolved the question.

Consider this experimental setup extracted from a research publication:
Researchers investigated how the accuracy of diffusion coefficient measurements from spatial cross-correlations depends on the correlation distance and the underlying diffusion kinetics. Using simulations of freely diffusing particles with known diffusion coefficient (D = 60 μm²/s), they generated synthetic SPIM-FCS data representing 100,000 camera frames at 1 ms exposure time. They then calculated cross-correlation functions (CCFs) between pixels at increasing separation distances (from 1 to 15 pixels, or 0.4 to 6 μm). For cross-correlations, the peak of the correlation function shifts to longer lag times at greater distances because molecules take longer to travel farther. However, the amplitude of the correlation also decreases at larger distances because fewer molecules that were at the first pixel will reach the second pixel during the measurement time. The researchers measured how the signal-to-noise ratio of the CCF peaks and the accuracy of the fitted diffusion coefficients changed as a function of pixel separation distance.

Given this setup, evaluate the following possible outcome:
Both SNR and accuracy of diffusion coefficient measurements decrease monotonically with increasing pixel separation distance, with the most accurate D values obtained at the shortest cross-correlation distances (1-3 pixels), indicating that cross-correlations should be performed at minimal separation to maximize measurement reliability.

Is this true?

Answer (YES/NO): NO